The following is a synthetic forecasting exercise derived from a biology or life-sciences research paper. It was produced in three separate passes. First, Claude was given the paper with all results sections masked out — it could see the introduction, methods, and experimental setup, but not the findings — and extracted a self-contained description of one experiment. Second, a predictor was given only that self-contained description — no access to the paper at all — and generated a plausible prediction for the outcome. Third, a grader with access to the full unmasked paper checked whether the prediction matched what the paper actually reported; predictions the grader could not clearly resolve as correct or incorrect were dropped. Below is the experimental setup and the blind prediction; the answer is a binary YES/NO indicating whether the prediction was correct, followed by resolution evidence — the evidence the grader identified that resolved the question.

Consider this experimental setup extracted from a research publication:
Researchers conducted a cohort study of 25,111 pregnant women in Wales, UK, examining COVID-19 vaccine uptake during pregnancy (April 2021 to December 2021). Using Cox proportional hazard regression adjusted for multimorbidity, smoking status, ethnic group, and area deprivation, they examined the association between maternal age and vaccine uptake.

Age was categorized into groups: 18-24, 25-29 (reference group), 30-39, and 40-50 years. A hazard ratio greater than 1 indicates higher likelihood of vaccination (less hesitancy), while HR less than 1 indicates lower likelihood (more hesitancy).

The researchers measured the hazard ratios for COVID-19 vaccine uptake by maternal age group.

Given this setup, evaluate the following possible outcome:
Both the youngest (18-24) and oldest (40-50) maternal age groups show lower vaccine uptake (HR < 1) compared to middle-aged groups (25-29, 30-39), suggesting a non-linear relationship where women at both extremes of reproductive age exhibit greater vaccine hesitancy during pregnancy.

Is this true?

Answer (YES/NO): NO